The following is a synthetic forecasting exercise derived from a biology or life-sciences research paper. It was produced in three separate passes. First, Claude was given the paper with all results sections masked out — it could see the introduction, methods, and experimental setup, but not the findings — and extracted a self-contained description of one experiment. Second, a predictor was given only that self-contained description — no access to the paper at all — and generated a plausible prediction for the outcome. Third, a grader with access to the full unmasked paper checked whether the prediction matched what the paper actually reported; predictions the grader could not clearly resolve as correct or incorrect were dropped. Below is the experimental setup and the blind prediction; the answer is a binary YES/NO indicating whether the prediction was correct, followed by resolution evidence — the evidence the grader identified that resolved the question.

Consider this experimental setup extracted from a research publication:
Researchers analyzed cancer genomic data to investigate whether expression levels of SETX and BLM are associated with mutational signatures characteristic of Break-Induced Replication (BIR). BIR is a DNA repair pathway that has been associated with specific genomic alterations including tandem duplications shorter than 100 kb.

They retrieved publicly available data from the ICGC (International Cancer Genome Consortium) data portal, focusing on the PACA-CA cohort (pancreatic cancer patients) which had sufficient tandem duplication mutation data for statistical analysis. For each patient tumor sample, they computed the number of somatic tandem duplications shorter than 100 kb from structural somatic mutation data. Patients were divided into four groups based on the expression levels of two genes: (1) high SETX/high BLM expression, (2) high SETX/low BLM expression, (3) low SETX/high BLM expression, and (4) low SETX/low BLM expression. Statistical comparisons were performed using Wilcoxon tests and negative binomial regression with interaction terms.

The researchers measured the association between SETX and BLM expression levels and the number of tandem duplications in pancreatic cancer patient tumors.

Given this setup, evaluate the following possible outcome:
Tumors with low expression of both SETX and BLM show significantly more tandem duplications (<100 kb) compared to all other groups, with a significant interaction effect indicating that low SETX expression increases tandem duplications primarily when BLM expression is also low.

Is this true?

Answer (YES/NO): NO